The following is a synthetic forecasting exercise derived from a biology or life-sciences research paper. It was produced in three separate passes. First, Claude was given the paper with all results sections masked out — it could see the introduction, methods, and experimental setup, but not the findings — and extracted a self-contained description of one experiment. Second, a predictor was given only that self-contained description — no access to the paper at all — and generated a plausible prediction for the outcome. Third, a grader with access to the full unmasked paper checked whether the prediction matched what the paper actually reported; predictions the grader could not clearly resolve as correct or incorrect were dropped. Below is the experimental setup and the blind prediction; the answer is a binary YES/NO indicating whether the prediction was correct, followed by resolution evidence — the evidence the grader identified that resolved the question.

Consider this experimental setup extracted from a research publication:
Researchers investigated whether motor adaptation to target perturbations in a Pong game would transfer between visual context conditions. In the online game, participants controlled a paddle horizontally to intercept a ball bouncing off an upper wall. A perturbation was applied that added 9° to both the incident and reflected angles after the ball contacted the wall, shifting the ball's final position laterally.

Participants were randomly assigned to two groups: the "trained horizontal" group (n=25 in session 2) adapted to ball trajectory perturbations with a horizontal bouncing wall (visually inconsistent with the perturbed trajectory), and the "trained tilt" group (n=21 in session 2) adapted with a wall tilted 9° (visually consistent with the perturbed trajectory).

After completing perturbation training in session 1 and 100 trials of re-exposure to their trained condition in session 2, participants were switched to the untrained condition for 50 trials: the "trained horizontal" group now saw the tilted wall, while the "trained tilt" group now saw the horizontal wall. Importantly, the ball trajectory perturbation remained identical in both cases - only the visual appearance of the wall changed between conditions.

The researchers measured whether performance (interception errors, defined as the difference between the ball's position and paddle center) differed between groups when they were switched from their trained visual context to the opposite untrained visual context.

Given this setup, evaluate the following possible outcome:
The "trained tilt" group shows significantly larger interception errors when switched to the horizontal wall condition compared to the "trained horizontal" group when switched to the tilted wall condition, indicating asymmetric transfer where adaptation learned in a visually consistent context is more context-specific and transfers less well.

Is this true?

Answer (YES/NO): NO